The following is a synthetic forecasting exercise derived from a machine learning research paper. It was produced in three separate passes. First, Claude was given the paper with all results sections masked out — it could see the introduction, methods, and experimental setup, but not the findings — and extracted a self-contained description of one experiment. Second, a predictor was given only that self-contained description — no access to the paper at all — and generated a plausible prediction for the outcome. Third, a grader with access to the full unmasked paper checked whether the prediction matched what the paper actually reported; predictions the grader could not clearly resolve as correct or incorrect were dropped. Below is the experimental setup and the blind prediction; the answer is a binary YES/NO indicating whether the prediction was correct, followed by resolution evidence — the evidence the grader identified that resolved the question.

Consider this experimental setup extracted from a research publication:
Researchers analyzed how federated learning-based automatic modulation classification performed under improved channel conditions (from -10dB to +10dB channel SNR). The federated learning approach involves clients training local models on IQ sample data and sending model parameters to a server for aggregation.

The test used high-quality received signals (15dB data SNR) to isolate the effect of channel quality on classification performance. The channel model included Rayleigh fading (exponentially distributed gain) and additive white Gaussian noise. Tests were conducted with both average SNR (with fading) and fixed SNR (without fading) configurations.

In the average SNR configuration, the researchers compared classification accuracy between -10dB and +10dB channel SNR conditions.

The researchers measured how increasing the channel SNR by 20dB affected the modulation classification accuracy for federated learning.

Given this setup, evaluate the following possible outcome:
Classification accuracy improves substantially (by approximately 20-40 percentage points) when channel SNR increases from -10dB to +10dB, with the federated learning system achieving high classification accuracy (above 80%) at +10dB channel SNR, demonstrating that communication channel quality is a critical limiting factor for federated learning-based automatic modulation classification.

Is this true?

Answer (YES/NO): NO